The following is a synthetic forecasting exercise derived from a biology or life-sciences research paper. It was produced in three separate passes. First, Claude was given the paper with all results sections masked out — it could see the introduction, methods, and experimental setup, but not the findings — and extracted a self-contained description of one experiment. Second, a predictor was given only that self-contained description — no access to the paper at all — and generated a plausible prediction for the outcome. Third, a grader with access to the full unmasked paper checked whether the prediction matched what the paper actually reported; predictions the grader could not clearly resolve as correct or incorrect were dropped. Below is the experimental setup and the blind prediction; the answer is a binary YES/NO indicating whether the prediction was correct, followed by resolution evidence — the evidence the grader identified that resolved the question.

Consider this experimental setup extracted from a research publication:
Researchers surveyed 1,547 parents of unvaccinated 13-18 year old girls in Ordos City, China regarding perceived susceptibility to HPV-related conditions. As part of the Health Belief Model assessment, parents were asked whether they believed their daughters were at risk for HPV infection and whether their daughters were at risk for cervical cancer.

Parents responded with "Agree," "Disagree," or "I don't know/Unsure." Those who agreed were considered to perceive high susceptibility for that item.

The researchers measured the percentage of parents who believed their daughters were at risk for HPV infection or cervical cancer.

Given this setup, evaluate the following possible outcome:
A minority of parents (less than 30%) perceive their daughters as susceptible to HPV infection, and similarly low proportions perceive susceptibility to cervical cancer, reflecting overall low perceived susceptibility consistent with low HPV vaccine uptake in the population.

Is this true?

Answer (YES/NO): YES